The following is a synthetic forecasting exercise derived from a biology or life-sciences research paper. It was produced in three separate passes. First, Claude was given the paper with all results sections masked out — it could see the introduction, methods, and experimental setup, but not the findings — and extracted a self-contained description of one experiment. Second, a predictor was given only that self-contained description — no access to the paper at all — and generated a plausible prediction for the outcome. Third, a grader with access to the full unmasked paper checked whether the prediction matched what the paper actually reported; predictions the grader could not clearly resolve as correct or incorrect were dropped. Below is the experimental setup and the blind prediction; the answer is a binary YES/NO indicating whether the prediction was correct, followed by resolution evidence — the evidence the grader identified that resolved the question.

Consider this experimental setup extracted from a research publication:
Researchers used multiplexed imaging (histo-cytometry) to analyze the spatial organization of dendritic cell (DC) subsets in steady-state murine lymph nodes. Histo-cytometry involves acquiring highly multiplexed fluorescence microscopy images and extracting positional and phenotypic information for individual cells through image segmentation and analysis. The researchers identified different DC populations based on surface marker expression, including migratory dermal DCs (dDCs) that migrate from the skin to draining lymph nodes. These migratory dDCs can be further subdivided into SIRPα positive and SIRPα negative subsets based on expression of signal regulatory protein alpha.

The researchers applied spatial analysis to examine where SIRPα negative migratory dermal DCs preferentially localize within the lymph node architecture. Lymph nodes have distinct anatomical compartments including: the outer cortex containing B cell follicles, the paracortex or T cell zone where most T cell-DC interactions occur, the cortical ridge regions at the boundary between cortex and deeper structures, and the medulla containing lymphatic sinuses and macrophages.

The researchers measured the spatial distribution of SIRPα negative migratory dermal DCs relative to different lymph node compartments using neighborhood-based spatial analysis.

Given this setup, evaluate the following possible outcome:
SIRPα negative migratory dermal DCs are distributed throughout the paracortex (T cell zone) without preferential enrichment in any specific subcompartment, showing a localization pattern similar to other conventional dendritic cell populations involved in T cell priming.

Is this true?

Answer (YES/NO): NO